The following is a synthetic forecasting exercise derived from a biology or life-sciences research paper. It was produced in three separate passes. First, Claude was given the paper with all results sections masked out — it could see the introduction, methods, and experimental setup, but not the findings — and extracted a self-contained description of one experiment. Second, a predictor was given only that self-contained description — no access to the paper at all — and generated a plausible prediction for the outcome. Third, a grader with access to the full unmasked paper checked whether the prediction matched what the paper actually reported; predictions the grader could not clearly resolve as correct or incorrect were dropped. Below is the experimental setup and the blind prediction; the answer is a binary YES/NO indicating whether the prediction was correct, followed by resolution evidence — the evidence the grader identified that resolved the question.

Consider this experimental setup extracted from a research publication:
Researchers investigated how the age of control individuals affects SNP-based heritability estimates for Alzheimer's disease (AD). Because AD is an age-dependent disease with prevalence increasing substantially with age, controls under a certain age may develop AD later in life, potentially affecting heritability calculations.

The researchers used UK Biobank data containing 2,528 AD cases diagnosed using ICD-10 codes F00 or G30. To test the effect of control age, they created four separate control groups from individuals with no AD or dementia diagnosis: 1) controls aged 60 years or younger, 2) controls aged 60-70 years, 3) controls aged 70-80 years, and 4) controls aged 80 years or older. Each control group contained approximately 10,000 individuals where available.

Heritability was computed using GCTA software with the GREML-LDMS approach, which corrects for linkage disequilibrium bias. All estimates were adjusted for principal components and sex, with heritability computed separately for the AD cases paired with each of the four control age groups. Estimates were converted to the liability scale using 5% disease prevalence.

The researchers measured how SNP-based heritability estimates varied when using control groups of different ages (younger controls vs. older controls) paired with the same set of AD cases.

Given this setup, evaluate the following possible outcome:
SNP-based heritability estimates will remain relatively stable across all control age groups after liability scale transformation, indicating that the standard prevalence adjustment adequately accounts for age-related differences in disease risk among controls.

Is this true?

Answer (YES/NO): YES